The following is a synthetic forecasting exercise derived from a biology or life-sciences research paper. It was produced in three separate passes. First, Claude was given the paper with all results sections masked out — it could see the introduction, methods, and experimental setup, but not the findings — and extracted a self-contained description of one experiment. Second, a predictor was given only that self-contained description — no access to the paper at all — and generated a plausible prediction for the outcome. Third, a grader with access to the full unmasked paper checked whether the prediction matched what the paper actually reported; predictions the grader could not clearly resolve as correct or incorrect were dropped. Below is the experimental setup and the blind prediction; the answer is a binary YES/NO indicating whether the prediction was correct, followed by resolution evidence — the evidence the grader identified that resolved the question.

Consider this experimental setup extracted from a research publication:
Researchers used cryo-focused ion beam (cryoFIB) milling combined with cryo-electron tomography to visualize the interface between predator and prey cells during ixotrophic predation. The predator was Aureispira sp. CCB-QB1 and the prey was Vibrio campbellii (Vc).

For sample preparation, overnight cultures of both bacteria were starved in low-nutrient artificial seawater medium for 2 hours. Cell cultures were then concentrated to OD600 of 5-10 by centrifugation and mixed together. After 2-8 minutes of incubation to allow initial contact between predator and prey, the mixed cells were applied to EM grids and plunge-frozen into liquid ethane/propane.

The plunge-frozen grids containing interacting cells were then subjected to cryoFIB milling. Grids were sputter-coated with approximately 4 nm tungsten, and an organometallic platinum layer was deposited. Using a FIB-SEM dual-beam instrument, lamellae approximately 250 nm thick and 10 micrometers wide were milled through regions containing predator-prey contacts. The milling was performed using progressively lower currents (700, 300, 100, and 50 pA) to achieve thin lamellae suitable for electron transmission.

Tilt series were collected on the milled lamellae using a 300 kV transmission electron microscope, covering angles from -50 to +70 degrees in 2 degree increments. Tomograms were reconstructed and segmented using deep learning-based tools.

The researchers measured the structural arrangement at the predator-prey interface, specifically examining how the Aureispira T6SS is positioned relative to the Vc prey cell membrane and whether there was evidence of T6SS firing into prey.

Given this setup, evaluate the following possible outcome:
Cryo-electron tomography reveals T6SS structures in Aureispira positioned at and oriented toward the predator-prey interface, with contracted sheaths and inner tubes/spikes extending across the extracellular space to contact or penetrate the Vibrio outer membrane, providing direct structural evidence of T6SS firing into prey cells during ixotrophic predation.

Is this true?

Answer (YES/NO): YES